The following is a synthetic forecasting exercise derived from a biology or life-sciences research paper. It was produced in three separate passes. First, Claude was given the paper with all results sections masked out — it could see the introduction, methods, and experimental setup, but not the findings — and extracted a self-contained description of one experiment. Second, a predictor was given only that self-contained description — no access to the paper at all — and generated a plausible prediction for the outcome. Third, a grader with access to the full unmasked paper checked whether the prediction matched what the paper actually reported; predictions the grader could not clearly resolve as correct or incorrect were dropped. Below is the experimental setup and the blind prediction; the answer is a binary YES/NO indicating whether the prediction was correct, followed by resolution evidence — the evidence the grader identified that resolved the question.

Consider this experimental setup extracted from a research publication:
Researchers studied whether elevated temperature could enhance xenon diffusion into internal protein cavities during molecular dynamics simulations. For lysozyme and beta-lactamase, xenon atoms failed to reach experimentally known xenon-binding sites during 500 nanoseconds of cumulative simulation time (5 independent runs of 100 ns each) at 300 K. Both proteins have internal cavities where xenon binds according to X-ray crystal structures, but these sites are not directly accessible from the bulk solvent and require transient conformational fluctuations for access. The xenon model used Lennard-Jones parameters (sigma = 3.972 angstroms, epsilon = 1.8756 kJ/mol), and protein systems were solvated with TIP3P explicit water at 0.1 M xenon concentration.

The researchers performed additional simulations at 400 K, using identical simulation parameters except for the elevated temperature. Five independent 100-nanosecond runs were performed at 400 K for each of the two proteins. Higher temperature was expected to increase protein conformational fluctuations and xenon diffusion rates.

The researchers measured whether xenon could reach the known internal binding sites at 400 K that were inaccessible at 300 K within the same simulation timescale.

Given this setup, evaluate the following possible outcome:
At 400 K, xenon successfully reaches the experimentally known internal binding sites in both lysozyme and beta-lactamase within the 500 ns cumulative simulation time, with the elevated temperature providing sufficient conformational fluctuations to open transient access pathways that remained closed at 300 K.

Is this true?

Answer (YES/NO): YES